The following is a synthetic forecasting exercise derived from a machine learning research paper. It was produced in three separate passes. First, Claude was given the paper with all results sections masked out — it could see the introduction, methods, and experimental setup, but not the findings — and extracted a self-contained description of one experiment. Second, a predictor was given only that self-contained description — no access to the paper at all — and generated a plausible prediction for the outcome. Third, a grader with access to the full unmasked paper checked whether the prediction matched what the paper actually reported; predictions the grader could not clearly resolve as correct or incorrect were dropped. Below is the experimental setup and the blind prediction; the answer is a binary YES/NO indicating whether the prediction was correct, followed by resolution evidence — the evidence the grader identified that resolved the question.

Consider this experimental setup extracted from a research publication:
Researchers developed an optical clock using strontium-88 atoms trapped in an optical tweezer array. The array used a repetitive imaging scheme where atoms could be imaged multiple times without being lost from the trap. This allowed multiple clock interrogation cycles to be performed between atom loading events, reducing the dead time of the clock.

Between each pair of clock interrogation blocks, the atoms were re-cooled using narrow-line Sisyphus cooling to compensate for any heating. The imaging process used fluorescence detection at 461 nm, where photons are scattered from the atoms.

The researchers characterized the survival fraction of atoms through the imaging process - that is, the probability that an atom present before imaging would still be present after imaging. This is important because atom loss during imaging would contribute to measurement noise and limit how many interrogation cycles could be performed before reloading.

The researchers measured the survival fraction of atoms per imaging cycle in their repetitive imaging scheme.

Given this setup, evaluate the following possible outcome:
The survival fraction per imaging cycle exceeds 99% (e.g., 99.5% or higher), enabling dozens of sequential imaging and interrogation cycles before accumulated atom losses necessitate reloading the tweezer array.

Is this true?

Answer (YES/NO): YES